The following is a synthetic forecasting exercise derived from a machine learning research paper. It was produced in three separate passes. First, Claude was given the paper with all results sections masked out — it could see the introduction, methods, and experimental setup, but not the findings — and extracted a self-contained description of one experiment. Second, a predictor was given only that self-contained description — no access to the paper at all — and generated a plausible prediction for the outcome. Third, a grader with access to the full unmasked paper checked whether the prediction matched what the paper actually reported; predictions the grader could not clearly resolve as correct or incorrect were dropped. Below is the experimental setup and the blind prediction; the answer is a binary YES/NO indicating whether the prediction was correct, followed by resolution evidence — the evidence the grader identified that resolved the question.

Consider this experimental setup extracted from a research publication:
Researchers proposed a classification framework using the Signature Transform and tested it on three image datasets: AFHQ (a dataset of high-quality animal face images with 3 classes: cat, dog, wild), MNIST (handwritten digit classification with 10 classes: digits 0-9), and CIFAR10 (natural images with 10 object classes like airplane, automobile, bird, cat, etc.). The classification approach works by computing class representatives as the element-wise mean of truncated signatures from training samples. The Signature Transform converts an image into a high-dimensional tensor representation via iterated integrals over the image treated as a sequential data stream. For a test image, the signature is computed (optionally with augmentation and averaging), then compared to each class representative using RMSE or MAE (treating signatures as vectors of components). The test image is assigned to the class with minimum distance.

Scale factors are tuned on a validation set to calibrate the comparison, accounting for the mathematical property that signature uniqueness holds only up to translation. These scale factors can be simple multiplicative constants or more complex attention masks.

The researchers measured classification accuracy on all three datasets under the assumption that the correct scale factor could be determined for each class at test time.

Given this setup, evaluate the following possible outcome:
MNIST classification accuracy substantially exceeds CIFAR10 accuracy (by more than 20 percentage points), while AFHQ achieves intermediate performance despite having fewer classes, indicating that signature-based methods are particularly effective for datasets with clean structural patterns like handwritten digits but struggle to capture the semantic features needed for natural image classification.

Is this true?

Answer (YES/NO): NO